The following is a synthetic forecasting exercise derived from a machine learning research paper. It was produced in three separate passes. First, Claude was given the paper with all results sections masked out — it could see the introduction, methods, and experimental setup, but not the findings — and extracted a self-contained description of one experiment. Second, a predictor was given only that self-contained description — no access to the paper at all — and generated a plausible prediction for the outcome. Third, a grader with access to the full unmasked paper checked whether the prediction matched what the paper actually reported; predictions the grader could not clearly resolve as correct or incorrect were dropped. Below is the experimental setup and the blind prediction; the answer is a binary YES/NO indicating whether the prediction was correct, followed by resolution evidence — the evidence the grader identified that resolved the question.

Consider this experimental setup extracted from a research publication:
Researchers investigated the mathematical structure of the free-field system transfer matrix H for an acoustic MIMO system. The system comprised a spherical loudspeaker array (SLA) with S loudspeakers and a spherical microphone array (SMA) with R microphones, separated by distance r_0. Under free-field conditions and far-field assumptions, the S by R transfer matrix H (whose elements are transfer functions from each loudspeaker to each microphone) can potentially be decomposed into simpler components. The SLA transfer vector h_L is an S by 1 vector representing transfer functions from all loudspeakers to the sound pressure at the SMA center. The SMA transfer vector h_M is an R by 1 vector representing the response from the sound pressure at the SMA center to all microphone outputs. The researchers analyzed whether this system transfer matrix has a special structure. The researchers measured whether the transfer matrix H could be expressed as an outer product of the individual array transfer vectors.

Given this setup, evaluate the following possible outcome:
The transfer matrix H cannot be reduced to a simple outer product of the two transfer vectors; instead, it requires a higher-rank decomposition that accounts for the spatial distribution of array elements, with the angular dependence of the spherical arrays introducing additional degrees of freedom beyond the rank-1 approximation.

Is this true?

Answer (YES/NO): NO